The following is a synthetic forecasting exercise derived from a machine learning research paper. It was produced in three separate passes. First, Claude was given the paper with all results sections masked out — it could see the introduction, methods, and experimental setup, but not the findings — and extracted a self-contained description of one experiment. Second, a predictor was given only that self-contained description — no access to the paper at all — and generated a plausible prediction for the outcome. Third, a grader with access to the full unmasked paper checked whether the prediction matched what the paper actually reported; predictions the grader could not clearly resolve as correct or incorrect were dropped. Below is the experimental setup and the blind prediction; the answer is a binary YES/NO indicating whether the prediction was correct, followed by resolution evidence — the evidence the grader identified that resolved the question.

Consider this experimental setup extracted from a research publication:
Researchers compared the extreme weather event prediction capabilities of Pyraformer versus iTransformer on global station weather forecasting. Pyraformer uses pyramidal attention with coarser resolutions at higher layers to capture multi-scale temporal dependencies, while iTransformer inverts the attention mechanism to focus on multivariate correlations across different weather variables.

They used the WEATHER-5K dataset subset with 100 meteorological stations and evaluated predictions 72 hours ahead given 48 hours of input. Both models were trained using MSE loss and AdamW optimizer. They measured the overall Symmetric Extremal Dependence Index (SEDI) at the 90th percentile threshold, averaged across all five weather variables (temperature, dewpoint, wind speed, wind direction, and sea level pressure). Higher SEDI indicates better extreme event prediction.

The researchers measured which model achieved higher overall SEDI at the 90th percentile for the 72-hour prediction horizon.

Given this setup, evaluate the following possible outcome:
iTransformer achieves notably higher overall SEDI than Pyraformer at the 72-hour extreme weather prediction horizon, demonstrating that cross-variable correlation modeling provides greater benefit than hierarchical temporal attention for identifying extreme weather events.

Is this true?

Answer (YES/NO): YES